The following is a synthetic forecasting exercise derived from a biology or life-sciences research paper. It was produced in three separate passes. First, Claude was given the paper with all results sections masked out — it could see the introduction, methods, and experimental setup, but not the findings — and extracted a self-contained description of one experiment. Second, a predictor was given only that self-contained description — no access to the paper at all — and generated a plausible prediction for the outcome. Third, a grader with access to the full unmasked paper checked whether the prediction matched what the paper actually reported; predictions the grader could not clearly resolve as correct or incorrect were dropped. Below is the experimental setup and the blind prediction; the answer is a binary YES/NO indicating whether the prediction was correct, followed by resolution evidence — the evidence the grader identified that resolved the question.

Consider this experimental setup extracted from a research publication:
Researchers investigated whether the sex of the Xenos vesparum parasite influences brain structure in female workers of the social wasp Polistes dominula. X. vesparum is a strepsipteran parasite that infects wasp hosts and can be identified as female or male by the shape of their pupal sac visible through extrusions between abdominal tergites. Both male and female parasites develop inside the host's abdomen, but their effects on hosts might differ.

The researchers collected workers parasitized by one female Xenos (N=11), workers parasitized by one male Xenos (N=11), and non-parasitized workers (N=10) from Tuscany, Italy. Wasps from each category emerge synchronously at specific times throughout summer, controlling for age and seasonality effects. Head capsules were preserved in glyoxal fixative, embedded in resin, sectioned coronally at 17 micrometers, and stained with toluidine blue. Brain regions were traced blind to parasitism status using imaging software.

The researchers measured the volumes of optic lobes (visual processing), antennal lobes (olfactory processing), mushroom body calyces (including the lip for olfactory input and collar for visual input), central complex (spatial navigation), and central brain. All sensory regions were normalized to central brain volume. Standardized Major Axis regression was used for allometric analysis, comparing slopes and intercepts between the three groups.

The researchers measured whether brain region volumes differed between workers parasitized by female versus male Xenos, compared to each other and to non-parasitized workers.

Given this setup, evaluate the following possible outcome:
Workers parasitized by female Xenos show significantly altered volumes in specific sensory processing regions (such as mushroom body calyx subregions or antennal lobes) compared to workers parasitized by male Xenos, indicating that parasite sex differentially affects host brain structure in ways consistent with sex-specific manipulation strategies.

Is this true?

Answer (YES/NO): YES